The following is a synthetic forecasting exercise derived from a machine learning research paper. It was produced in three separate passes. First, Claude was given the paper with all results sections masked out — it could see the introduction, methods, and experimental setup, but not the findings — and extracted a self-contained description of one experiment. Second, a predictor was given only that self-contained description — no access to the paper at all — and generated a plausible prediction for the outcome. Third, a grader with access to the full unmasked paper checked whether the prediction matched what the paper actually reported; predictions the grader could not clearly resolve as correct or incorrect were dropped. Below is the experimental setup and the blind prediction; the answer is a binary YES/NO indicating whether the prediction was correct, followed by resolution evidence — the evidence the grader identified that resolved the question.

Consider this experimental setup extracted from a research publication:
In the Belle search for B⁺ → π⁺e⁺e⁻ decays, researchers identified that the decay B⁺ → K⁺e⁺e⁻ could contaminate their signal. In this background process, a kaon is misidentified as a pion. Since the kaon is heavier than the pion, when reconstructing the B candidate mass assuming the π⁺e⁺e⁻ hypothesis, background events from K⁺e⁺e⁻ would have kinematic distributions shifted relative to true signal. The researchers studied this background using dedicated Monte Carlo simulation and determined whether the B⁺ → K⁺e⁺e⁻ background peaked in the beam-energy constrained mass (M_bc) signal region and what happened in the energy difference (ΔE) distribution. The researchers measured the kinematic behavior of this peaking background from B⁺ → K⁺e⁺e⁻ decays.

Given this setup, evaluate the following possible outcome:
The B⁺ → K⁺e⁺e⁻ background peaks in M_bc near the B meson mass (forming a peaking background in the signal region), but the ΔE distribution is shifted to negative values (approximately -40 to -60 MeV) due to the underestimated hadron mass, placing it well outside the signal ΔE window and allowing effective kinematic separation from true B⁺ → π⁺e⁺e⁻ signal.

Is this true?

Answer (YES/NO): NO